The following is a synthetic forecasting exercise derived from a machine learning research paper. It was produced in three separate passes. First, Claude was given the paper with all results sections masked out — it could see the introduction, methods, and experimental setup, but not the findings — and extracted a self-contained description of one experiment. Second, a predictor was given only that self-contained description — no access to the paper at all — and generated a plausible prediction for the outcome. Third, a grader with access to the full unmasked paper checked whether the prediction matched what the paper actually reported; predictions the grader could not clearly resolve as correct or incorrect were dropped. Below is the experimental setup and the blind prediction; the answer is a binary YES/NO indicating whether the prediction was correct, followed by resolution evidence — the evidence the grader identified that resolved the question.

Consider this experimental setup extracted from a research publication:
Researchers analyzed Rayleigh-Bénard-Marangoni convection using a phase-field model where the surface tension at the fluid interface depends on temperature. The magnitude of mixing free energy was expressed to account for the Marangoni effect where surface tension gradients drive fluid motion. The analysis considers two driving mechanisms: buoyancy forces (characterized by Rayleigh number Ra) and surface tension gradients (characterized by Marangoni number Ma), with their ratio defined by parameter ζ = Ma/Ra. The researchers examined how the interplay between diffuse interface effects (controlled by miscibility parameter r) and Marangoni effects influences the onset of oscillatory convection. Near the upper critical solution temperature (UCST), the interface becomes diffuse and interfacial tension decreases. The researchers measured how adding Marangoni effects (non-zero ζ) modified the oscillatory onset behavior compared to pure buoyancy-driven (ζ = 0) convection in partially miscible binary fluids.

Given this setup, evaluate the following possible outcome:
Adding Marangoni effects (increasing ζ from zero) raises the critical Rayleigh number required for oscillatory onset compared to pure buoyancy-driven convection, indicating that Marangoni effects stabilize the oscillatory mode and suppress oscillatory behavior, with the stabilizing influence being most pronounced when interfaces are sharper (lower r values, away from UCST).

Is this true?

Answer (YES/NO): NO